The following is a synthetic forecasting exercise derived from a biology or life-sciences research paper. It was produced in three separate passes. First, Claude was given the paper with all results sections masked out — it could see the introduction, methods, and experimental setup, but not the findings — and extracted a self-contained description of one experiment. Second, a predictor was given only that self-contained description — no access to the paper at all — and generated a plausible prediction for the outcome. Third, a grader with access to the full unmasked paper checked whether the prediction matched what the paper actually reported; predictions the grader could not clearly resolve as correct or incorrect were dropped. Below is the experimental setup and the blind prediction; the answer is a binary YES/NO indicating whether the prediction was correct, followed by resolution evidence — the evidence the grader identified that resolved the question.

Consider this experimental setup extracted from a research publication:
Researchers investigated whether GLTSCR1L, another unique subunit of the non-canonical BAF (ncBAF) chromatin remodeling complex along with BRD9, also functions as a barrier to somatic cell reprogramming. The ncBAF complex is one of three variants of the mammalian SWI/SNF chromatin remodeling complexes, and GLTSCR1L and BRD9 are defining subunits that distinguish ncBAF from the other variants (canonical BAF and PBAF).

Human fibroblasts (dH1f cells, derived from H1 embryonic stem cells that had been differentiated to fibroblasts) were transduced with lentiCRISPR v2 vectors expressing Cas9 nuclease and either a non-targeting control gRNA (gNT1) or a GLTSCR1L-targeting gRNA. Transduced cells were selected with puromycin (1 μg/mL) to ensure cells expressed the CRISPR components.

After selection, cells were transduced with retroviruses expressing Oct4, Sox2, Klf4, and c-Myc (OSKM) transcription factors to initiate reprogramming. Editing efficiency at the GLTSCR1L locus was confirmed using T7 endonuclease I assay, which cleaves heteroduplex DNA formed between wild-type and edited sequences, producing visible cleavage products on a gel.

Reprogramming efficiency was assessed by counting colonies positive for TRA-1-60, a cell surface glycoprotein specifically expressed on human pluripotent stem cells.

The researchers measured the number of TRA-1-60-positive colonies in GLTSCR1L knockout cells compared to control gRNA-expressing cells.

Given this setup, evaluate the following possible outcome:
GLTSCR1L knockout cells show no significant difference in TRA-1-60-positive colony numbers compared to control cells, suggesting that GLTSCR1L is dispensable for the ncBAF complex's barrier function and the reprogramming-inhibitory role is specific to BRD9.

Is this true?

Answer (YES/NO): NO